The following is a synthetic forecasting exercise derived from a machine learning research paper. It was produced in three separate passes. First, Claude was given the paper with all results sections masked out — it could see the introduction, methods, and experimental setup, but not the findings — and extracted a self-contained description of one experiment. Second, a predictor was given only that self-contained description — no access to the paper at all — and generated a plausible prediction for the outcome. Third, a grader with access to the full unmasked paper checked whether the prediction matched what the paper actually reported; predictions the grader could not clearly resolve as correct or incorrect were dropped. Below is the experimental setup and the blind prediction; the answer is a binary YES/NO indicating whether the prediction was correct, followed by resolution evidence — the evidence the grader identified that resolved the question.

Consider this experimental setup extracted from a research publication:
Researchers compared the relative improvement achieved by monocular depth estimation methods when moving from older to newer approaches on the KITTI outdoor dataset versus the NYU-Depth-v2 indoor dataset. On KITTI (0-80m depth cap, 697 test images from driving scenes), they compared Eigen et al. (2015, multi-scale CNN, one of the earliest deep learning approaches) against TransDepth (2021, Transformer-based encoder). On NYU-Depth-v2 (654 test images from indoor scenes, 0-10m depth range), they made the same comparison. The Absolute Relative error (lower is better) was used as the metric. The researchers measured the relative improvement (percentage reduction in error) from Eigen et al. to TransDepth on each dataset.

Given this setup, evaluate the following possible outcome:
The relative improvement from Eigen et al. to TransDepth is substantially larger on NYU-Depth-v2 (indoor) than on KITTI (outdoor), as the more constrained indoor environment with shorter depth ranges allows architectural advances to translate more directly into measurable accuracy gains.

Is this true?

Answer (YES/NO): NO